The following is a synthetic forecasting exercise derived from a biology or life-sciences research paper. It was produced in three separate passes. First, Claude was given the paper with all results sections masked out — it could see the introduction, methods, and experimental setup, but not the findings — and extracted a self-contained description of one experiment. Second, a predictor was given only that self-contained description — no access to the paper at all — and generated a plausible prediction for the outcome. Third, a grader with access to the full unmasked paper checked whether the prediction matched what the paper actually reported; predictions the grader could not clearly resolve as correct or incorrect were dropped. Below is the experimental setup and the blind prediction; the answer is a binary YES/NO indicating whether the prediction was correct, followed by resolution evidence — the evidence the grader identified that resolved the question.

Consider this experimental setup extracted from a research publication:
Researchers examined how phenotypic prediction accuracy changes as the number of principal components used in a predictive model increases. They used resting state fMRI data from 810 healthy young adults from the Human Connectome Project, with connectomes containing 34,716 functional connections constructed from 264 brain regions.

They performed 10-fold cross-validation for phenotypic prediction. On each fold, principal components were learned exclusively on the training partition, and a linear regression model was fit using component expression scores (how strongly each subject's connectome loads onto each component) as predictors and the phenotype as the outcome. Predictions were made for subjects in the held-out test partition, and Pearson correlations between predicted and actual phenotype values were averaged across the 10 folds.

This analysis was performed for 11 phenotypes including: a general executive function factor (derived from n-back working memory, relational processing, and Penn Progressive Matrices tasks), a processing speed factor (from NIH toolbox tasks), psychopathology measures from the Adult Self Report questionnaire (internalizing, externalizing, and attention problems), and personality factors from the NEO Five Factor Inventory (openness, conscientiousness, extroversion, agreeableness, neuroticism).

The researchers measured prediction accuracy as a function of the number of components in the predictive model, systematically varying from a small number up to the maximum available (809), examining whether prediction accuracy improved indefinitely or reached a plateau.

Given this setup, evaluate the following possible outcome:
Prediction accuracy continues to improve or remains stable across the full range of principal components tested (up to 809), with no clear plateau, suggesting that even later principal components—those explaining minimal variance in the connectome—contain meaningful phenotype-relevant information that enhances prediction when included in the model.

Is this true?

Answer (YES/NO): NO